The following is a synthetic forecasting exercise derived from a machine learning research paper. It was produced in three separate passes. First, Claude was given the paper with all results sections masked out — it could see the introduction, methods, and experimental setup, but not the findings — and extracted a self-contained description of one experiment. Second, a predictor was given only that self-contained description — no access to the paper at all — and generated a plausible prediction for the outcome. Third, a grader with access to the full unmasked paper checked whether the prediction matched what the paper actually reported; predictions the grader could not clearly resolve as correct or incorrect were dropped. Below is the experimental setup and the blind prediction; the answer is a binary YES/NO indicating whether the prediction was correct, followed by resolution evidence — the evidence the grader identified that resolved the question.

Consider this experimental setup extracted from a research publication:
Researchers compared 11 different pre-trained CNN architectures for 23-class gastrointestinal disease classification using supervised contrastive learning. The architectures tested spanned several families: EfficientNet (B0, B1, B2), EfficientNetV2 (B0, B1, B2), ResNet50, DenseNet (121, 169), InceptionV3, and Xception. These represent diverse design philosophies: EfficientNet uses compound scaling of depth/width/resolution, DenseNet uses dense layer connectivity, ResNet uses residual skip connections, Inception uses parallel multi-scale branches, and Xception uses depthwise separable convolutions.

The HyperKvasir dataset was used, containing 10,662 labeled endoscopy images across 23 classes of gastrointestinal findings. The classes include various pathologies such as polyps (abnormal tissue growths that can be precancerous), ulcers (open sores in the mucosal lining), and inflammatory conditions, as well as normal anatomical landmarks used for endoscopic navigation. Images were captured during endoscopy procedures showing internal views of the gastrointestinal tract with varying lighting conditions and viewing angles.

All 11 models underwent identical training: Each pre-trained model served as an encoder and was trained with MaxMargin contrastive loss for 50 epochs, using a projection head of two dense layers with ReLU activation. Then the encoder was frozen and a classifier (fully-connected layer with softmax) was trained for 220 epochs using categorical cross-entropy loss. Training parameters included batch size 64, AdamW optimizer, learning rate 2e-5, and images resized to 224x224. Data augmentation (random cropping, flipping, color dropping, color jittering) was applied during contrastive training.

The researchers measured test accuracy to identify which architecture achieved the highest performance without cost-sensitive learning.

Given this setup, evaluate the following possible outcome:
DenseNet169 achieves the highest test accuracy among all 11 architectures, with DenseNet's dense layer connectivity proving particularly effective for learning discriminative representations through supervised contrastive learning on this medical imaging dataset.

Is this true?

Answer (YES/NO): NO